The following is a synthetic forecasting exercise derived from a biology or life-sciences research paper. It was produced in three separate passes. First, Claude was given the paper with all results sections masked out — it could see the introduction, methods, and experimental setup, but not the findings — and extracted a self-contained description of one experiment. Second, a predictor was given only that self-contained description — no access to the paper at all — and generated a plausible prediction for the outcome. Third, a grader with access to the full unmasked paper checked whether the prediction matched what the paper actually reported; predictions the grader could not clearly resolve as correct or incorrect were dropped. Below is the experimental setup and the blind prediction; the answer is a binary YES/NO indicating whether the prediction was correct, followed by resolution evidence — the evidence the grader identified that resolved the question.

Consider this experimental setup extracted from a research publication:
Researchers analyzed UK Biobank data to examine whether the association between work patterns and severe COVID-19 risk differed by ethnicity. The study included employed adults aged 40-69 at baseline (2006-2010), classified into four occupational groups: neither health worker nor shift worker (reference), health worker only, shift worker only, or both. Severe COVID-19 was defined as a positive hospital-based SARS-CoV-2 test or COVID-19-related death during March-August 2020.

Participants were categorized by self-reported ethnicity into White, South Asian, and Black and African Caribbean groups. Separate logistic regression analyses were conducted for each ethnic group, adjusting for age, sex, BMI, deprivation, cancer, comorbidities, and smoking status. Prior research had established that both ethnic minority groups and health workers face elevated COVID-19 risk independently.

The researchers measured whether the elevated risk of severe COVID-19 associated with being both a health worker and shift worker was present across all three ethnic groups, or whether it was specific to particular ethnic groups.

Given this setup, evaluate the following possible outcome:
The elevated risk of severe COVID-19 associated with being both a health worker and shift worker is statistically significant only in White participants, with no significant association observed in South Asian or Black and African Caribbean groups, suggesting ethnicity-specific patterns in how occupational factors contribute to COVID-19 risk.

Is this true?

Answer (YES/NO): NO